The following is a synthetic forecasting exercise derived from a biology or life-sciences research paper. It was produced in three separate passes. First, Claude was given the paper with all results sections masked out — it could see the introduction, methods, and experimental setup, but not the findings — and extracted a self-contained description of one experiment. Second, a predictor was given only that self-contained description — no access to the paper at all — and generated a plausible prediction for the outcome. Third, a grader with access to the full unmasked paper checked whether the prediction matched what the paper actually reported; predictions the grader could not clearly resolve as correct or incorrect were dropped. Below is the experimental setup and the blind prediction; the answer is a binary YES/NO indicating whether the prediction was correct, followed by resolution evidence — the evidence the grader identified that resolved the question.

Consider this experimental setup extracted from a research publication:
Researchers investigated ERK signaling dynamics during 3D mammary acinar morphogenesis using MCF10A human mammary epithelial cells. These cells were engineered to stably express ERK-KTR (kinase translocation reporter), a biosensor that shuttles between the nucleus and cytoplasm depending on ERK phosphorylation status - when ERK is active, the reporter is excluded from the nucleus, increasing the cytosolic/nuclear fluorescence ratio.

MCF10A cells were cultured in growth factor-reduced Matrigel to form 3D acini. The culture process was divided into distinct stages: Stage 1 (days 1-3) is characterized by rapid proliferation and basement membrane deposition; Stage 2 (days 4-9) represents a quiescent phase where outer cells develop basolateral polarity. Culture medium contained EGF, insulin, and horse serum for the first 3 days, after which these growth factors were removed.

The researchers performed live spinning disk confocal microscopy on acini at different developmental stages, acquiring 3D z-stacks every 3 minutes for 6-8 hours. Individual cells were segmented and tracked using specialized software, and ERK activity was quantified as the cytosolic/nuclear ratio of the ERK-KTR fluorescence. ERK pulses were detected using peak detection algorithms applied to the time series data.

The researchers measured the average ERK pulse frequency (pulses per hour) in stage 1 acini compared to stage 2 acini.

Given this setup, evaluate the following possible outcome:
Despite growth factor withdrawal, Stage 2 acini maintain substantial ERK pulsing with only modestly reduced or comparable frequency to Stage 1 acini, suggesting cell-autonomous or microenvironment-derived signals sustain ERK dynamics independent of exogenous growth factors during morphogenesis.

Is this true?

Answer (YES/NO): NO